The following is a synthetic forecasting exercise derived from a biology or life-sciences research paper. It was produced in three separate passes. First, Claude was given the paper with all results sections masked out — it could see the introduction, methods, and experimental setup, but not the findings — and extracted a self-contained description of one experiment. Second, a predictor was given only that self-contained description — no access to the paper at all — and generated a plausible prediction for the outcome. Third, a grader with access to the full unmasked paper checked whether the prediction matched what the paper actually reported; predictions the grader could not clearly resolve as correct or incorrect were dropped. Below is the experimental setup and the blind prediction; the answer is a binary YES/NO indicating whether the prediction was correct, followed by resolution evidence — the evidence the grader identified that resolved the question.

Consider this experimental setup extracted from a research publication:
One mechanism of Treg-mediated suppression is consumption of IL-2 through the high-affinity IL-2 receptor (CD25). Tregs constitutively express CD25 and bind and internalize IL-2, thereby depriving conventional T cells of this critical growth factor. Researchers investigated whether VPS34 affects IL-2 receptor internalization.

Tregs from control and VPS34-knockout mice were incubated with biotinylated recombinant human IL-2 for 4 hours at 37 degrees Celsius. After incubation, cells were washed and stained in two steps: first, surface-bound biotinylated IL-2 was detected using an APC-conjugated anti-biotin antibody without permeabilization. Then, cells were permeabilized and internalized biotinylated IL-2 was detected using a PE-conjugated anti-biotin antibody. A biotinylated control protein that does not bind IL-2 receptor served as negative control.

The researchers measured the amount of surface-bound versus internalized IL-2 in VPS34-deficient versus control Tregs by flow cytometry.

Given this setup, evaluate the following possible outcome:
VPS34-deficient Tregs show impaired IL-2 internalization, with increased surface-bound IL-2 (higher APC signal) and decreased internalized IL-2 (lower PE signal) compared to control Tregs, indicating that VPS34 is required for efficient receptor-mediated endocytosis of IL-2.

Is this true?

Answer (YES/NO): NO